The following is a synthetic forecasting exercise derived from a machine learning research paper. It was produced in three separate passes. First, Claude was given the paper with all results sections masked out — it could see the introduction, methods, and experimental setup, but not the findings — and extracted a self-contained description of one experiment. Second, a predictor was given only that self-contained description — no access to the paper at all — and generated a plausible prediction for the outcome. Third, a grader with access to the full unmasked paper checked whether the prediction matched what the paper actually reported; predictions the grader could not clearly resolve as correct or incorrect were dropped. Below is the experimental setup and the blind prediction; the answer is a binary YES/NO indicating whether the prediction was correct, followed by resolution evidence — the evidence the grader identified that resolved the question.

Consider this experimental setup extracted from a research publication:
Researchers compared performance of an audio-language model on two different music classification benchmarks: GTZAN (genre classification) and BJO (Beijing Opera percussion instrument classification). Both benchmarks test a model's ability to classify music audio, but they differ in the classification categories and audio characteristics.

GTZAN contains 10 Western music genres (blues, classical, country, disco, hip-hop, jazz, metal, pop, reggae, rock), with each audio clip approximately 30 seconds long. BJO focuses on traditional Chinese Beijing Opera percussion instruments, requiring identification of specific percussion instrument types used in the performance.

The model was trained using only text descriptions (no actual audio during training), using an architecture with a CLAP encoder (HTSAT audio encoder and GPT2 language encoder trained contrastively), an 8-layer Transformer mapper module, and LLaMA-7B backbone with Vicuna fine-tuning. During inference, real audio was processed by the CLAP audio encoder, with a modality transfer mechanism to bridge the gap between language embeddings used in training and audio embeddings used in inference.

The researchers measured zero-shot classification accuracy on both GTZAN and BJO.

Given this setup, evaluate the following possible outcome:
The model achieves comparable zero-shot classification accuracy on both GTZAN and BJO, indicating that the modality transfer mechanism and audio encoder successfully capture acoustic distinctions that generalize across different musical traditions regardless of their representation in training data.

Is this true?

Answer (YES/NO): NO